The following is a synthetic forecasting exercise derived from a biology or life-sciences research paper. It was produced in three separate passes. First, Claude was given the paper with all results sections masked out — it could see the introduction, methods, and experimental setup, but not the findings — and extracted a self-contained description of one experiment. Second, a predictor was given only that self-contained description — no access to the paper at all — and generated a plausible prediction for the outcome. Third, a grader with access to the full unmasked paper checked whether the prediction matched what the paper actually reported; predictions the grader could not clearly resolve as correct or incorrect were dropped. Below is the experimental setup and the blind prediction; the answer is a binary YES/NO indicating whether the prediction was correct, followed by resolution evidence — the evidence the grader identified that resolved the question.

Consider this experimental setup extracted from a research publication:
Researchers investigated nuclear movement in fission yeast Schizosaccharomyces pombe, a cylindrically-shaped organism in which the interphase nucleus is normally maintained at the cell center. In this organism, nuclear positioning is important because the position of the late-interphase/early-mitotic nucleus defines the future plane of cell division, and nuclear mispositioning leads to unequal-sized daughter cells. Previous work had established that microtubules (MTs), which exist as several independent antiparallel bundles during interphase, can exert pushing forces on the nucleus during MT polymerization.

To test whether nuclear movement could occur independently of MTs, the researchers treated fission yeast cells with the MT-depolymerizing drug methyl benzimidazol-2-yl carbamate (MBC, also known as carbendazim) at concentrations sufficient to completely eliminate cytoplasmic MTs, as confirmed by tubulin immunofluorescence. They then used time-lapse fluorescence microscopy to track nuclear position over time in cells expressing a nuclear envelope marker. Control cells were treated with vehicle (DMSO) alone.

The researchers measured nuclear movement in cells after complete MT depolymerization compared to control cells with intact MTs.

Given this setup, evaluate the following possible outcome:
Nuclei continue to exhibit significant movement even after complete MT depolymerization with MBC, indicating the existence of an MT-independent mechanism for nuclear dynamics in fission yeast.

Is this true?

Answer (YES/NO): YES